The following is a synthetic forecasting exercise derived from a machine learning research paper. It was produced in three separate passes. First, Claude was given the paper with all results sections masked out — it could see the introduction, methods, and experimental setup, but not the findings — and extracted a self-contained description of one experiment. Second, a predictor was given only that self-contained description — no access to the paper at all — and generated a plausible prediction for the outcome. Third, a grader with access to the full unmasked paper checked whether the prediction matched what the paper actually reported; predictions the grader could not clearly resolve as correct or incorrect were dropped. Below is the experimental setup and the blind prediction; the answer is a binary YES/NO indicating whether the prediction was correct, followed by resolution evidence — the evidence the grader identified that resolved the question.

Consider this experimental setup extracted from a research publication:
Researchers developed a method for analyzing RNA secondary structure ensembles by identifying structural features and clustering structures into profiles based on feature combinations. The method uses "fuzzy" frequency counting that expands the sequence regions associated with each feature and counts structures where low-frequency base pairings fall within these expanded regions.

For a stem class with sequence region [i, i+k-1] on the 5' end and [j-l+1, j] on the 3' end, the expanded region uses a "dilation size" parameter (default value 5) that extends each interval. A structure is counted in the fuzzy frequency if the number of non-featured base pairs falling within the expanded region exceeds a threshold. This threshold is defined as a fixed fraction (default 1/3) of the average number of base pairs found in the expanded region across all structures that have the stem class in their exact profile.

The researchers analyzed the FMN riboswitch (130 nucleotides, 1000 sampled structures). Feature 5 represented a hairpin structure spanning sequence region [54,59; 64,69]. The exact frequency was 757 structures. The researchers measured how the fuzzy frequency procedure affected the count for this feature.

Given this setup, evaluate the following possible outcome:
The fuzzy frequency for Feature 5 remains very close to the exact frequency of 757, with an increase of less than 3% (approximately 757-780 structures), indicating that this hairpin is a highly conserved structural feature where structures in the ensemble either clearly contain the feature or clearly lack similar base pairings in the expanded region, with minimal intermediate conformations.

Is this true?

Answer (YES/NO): NO